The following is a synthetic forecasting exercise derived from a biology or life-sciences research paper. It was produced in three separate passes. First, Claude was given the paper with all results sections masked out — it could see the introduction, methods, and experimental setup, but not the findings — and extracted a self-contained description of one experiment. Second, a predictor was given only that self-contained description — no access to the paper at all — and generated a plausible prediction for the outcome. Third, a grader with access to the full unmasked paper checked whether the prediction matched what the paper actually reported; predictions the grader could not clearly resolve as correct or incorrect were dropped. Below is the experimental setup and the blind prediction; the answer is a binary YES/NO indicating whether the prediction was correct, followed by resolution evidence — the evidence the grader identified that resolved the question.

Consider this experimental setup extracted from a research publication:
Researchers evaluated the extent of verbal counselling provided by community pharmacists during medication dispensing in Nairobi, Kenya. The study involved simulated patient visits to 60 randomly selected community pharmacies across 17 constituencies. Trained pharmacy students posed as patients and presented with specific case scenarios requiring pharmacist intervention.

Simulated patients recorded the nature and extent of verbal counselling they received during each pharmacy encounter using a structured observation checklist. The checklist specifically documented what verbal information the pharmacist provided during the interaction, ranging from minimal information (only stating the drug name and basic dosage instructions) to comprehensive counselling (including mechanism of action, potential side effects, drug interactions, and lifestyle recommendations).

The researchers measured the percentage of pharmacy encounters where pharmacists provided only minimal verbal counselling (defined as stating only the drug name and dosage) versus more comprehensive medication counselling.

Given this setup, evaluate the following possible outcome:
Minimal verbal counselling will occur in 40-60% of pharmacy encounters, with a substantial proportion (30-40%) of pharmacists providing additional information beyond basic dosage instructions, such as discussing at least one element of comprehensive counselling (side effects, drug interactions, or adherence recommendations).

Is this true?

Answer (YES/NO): NO